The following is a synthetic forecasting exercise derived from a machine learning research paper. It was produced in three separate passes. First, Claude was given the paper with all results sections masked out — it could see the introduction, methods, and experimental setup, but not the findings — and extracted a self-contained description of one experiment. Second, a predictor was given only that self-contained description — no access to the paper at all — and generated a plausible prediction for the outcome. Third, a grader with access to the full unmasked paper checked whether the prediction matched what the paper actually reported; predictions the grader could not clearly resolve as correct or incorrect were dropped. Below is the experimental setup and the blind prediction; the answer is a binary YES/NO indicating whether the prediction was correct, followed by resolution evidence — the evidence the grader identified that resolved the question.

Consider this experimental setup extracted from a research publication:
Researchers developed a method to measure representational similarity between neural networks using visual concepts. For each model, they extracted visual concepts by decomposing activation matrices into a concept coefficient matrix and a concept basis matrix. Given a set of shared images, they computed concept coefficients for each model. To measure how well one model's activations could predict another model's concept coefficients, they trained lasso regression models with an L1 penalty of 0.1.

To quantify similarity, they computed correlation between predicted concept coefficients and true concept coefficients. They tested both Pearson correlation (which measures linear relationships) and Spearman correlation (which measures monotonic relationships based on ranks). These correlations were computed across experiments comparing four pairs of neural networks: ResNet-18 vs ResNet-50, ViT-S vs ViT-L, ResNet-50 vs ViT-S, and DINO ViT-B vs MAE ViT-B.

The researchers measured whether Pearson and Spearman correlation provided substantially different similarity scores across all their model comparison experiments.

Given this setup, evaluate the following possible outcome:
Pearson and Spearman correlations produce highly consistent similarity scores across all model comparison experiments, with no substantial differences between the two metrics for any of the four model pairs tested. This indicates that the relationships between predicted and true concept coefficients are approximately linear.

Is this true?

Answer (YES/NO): YES